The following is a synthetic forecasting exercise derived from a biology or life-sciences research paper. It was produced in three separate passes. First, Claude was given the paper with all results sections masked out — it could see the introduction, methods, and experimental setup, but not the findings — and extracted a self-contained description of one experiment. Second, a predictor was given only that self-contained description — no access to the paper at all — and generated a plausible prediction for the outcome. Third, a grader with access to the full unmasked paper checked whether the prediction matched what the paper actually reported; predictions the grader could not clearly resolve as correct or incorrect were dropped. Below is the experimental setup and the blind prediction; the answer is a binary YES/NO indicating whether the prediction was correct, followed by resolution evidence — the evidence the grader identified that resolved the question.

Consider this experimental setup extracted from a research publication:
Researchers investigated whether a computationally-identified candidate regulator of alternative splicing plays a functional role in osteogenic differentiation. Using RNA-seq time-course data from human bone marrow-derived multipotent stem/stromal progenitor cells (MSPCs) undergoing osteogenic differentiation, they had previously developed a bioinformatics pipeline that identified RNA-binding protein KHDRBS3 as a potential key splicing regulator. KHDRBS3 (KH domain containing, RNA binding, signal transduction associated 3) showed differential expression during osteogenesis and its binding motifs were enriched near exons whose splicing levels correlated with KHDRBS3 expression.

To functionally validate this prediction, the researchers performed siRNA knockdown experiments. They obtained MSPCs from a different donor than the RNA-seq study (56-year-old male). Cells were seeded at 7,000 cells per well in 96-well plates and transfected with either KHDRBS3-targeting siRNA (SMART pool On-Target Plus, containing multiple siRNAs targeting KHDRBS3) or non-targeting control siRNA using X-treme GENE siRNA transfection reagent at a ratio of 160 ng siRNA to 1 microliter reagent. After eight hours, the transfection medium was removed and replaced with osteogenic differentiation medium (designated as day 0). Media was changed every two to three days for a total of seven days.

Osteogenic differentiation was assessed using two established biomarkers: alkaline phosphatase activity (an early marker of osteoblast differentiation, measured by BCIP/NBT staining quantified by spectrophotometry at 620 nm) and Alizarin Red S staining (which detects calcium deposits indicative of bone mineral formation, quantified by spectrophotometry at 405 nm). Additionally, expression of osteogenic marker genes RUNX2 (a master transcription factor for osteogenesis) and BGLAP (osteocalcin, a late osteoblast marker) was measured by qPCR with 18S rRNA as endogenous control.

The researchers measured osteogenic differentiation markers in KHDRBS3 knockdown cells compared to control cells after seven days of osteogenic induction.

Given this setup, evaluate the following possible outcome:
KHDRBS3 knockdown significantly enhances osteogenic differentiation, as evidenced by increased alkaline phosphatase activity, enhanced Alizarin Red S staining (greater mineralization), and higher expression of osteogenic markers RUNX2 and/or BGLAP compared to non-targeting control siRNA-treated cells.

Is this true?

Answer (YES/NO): NO